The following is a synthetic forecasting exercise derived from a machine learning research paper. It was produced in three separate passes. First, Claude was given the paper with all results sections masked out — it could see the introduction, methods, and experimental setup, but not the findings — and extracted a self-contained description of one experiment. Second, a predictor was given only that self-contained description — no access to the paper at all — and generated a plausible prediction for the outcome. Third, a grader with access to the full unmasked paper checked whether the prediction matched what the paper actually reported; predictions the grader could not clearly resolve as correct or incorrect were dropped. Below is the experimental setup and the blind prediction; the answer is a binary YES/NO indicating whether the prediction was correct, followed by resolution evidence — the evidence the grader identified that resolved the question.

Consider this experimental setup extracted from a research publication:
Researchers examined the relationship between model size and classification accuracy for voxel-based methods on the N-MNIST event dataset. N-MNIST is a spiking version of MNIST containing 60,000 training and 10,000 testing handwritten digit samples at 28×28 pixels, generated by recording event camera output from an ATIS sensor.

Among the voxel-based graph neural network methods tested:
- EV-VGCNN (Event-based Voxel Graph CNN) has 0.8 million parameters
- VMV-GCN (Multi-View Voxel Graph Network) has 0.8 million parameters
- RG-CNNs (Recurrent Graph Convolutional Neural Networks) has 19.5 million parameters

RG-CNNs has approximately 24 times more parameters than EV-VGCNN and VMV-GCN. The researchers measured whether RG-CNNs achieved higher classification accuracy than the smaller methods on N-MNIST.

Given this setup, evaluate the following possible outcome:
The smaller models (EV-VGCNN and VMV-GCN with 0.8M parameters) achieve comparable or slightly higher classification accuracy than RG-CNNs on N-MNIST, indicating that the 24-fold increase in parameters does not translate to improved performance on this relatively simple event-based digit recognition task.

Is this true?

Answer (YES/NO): YES